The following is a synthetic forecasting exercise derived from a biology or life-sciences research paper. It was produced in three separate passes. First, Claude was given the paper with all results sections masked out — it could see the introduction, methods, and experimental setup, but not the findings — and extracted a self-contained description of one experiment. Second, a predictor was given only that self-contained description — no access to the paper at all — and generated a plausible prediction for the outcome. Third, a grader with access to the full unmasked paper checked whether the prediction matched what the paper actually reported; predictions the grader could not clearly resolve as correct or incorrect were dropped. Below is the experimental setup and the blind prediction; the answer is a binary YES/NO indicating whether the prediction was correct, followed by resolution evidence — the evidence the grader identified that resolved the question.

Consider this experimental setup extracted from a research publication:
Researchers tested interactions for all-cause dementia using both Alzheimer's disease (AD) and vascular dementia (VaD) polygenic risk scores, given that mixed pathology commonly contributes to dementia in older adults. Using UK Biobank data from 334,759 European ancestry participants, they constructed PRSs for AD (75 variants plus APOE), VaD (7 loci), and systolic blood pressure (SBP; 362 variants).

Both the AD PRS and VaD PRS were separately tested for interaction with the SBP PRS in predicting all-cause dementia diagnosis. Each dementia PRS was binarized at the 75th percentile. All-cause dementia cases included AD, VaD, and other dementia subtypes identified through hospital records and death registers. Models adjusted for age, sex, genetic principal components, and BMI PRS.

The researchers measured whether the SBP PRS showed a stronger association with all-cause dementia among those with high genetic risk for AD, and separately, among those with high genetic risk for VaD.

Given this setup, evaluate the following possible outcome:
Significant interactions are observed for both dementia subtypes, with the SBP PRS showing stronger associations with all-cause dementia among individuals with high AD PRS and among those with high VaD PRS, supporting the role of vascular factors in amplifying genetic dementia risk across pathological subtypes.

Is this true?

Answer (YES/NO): NO